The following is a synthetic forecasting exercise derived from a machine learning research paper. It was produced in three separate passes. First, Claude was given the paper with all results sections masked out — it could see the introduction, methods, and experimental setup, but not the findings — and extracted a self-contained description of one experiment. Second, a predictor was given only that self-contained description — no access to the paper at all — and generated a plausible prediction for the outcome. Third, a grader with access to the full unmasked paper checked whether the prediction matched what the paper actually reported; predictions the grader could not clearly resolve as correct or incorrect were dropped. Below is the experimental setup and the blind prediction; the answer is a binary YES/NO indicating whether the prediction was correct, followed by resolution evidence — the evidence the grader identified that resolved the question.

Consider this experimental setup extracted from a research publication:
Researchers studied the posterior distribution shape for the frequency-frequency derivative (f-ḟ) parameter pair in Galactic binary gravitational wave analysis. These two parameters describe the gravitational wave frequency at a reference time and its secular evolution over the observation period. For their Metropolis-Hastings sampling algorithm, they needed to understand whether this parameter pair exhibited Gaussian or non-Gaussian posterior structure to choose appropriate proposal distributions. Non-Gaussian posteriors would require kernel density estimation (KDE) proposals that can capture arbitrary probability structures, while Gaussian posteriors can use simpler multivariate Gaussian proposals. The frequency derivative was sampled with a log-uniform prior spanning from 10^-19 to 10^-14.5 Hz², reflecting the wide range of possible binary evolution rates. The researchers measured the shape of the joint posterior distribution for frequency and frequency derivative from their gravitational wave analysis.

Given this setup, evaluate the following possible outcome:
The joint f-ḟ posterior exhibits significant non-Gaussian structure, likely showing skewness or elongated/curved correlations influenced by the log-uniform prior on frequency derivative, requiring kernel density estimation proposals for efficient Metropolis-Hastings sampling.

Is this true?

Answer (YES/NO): YES